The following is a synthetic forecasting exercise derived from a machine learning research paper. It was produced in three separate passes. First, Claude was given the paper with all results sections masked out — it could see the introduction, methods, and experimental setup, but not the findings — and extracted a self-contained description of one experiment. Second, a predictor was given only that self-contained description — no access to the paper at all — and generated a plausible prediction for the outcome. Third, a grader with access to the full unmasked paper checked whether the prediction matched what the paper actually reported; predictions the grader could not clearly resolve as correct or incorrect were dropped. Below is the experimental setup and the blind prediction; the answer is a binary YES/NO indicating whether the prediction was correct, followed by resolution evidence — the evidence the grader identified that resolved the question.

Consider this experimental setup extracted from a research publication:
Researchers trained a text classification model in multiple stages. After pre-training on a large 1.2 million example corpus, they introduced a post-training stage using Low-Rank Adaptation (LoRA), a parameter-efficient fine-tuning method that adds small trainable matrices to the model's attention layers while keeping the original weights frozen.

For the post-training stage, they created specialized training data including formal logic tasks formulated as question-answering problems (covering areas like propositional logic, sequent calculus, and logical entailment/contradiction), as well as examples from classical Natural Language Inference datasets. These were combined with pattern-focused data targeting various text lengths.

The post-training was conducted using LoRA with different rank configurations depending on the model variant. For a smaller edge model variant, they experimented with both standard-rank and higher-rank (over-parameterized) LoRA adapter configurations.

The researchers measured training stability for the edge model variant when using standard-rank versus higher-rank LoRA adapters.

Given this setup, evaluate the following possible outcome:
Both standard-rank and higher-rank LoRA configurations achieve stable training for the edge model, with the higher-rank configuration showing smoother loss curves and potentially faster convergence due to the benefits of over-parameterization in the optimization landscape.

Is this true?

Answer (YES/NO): NO